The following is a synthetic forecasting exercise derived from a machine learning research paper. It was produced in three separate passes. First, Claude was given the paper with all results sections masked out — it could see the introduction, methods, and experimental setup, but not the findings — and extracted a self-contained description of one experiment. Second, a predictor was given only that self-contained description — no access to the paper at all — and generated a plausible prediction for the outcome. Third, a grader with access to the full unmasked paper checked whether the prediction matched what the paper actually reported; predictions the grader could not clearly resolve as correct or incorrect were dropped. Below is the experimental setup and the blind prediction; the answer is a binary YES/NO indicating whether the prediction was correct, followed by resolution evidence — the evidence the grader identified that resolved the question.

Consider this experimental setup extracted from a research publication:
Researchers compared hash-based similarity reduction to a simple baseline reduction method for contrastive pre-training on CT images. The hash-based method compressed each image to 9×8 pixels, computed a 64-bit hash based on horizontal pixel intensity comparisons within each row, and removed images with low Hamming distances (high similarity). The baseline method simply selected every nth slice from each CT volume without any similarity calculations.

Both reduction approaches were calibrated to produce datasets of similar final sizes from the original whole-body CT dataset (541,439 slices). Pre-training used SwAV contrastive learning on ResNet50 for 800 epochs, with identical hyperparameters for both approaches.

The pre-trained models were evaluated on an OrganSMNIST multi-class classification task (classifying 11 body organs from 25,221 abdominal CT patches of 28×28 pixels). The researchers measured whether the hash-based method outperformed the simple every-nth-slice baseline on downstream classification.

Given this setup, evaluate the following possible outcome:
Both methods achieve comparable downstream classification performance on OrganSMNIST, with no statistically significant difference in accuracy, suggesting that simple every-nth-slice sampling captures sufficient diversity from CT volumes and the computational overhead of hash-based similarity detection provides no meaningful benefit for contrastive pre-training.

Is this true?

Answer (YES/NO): NO